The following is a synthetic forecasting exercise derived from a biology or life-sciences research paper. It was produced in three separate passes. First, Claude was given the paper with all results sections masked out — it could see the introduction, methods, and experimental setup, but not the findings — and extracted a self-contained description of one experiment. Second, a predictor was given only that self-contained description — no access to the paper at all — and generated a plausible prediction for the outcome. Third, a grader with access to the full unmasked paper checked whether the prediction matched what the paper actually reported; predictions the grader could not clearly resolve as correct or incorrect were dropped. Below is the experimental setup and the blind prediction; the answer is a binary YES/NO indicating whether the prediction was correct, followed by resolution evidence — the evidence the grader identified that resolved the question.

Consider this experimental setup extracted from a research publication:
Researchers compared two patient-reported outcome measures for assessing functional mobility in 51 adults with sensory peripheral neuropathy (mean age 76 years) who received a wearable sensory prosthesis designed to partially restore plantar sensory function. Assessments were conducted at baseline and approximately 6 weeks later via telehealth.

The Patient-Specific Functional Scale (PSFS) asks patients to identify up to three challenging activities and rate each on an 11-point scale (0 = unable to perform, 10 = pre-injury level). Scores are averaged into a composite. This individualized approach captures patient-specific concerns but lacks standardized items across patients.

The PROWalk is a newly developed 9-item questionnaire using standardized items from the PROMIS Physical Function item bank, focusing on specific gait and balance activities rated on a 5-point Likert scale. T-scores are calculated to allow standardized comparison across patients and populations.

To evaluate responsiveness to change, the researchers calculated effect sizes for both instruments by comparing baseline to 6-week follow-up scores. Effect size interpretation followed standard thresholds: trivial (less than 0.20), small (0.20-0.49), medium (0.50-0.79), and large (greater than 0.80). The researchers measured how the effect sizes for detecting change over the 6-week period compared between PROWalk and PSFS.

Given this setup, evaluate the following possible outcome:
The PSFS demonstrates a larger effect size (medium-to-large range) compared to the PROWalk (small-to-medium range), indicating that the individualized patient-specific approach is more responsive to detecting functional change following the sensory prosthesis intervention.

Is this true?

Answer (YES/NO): NO